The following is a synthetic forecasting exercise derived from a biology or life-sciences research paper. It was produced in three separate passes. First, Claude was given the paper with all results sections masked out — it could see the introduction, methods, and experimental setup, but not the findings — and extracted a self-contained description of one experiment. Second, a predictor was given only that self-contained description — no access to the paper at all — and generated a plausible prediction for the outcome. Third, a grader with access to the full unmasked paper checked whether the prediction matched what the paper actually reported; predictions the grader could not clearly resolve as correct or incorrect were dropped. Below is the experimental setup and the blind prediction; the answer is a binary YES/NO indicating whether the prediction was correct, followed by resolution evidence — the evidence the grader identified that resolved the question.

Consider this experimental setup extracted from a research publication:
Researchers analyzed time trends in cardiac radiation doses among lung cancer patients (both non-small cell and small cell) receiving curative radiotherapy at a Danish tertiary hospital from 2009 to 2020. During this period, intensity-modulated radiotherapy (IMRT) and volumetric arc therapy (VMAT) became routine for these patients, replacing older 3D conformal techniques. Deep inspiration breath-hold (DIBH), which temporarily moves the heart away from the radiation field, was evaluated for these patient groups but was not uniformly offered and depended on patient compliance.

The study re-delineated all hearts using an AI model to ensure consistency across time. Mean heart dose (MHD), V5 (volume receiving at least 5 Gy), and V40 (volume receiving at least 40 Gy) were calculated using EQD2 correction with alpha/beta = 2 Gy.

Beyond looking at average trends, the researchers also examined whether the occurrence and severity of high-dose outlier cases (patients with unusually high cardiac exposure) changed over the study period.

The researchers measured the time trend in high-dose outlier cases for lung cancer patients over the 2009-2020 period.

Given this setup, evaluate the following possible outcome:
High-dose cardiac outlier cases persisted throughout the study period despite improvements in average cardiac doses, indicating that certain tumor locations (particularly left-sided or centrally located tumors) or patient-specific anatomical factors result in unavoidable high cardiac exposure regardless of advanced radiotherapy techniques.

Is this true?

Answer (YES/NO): NO